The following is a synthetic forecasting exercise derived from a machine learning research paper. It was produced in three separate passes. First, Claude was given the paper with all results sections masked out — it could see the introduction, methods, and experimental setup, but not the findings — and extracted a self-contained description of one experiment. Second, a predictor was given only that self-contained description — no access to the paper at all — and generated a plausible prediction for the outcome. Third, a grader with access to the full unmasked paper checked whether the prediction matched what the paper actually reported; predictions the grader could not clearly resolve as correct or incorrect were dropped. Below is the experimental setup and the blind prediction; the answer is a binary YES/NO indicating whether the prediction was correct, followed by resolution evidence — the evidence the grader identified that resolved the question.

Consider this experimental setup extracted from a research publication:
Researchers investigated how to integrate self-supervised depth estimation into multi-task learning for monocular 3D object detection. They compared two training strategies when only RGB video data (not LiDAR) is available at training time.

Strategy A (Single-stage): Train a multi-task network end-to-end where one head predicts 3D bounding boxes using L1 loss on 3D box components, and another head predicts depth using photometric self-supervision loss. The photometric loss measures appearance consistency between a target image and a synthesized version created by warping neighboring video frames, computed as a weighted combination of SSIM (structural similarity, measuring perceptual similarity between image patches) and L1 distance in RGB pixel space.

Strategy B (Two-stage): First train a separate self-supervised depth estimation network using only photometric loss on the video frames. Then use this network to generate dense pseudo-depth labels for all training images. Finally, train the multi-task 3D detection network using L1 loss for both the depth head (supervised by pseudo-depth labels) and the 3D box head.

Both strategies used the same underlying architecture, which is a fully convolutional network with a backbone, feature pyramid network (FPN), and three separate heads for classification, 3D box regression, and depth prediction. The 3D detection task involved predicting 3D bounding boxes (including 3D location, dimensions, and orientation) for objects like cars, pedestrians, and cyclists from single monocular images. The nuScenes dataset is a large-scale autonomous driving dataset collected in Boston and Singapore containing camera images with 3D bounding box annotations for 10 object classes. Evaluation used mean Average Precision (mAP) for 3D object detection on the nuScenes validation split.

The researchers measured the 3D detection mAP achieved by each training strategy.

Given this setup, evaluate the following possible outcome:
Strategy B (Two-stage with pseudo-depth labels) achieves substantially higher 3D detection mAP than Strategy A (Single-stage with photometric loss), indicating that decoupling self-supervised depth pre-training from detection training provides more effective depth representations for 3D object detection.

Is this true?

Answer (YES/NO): YES